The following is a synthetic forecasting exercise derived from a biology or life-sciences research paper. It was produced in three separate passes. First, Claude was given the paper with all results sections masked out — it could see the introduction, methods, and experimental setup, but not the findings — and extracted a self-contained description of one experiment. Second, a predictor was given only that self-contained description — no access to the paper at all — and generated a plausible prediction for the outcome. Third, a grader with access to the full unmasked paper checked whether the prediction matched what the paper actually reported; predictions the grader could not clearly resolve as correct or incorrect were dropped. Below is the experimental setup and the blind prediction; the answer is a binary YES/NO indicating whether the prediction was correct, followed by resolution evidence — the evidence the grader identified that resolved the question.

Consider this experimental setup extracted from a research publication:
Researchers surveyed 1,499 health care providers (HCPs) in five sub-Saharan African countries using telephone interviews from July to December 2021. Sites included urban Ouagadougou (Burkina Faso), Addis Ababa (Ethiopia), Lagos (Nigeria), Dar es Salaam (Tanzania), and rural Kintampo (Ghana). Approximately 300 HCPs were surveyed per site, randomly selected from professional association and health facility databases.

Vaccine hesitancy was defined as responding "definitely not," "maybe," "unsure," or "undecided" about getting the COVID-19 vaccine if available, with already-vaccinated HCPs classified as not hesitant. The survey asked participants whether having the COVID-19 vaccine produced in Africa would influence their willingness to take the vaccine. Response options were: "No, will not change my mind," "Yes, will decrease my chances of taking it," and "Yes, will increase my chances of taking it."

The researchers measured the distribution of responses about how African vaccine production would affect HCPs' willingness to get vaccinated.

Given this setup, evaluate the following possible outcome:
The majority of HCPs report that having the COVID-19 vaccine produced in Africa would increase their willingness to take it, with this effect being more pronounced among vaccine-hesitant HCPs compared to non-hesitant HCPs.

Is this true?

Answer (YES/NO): NO